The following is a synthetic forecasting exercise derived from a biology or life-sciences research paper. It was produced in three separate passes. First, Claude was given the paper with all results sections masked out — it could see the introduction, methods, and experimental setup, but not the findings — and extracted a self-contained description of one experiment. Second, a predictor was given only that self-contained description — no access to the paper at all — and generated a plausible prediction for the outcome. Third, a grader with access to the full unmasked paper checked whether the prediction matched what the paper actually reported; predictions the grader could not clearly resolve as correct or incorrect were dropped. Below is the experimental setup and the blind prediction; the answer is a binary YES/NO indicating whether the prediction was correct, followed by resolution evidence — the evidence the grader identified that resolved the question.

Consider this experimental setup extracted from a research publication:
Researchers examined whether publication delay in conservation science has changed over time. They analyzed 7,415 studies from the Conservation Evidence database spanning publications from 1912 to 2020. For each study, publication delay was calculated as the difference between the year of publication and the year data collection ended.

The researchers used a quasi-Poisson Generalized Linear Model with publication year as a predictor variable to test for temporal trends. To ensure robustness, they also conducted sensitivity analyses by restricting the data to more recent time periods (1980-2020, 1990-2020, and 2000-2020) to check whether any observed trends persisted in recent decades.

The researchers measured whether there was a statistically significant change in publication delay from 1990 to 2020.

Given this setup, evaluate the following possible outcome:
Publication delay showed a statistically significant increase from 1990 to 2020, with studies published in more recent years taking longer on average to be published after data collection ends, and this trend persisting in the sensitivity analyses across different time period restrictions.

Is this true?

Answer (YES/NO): NO